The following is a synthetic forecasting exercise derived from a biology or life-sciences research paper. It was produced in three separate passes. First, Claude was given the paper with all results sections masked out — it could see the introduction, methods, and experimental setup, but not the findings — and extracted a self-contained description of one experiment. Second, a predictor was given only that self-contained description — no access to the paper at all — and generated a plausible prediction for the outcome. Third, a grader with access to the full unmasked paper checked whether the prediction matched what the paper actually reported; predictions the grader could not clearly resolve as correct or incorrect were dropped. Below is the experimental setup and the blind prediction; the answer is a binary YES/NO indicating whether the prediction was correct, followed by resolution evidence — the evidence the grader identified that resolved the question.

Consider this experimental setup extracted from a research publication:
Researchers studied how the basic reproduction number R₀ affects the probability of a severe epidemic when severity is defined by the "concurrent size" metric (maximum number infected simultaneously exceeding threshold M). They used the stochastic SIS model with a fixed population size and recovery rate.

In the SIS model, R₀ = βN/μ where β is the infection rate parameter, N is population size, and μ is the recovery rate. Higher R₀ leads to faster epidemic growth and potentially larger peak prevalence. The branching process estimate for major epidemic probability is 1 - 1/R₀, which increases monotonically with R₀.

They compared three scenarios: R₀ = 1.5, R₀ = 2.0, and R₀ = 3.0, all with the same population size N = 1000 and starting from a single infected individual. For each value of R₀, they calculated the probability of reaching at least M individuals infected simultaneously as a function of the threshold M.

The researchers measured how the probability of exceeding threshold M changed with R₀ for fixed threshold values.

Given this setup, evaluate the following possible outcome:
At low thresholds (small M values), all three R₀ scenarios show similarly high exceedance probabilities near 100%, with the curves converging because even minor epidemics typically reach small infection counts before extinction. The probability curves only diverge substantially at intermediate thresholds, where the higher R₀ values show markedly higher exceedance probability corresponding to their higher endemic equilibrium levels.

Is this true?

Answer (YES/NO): NO